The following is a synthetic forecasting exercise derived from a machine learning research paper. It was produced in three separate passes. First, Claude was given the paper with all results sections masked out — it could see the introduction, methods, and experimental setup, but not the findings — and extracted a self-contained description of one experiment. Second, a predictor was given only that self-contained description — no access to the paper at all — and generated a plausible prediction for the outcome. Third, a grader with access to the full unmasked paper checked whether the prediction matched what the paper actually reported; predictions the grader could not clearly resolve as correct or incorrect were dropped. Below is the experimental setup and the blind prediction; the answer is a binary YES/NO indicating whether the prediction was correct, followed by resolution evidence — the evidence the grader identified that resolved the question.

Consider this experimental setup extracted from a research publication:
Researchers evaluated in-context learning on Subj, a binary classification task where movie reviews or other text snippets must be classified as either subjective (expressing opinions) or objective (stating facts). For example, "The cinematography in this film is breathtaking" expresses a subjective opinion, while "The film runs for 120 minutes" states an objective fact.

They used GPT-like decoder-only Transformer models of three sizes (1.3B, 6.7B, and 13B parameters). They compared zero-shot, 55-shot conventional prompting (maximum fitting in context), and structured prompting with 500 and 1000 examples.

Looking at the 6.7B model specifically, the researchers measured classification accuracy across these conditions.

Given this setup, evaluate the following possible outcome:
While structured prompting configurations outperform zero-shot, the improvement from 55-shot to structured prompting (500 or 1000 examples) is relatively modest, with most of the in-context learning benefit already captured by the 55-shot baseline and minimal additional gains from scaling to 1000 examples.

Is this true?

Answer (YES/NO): NO